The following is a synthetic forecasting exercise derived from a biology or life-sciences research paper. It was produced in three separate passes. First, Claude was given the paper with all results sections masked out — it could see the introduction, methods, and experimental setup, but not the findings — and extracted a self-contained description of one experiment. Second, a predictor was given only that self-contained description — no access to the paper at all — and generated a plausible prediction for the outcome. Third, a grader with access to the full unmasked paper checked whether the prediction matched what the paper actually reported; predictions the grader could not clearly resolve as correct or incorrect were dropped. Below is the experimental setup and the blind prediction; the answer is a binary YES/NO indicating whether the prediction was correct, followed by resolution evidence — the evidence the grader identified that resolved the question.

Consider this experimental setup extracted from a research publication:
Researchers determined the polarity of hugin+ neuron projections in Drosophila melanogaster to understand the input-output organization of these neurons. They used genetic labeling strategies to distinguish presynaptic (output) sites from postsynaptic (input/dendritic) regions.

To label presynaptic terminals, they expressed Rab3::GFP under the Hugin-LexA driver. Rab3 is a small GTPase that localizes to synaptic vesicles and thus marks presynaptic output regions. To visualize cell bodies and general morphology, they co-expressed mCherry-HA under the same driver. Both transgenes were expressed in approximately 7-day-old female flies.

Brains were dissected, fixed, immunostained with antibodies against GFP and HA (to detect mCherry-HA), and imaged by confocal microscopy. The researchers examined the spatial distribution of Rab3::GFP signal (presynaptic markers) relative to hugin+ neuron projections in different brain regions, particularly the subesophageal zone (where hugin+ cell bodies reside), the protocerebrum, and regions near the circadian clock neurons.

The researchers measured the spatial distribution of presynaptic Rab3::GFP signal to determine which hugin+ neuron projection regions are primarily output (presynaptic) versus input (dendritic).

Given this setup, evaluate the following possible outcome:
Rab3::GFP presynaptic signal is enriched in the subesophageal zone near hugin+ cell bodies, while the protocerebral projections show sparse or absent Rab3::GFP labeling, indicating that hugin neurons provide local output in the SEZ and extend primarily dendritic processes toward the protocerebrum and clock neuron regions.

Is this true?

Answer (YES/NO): NO